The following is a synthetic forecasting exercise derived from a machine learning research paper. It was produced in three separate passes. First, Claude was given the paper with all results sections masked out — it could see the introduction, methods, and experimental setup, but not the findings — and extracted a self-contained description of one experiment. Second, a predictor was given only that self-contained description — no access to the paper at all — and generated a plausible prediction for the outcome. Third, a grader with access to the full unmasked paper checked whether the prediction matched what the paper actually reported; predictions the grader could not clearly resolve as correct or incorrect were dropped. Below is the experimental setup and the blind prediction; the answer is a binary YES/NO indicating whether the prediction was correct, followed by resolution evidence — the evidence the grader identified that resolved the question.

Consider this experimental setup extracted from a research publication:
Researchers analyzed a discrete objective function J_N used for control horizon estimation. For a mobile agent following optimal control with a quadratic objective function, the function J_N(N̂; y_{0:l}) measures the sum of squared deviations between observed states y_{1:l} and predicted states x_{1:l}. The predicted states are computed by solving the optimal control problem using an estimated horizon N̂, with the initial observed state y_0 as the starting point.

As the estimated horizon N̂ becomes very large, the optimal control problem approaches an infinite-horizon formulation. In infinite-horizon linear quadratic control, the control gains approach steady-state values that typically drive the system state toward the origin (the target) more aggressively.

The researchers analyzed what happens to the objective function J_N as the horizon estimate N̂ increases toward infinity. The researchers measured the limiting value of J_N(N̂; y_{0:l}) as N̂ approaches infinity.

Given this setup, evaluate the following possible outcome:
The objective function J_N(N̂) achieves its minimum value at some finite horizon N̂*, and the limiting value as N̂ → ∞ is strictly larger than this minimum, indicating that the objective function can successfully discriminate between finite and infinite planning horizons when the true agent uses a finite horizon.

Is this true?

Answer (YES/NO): YES